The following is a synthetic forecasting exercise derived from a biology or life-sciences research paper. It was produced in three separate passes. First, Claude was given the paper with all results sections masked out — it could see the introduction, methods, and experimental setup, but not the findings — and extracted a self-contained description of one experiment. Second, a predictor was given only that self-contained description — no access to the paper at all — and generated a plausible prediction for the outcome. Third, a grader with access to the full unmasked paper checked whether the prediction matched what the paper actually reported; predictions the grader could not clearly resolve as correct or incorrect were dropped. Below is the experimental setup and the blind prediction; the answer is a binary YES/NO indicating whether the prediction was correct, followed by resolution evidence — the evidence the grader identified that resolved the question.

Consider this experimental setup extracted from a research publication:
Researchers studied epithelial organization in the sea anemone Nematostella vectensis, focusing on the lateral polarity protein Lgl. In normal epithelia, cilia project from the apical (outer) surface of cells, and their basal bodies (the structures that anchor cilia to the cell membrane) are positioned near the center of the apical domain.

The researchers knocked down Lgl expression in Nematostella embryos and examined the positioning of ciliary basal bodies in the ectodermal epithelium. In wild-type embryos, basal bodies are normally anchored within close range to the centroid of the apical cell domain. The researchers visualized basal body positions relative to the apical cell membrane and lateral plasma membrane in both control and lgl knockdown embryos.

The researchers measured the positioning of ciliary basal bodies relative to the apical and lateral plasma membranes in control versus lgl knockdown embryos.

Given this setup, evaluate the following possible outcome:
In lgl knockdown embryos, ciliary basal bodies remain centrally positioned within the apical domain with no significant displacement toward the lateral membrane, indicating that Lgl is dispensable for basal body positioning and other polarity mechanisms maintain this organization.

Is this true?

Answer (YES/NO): NO